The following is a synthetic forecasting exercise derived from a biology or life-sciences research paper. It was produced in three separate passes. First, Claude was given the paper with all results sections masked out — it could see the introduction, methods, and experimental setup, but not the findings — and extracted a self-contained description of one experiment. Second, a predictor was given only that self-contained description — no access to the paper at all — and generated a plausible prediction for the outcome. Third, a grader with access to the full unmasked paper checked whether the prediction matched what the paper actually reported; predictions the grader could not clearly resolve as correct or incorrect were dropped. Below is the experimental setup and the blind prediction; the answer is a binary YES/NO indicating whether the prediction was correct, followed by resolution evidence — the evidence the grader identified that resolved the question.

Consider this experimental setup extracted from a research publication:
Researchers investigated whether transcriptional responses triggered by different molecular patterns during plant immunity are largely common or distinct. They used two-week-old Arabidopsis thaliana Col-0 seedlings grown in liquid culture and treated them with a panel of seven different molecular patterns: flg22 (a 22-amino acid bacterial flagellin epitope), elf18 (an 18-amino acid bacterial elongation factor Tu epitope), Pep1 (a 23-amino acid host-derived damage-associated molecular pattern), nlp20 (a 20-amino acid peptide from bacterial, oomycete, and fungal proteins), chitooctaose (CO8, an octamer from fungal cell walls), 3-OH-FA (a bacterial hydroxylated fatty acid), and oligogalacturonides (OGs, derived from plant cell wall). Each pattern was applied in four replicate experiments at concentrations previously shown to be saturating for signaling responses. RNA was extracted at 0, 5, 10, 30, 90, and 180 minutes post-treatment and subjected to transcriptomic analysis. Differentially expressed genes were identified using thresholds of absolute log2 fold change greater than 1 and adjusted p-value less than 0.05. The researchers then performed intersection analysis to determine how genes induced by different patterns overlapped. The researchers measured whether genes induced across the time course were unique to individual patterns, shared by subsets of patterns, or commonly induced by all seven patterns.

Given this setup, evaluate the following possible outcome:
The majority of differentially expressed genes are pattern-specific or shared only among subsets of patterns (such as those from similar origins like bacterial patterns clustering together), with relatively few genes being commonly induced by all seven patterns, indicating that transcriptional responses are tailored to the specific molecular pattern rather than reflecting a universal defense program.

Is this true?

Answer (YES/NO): NO